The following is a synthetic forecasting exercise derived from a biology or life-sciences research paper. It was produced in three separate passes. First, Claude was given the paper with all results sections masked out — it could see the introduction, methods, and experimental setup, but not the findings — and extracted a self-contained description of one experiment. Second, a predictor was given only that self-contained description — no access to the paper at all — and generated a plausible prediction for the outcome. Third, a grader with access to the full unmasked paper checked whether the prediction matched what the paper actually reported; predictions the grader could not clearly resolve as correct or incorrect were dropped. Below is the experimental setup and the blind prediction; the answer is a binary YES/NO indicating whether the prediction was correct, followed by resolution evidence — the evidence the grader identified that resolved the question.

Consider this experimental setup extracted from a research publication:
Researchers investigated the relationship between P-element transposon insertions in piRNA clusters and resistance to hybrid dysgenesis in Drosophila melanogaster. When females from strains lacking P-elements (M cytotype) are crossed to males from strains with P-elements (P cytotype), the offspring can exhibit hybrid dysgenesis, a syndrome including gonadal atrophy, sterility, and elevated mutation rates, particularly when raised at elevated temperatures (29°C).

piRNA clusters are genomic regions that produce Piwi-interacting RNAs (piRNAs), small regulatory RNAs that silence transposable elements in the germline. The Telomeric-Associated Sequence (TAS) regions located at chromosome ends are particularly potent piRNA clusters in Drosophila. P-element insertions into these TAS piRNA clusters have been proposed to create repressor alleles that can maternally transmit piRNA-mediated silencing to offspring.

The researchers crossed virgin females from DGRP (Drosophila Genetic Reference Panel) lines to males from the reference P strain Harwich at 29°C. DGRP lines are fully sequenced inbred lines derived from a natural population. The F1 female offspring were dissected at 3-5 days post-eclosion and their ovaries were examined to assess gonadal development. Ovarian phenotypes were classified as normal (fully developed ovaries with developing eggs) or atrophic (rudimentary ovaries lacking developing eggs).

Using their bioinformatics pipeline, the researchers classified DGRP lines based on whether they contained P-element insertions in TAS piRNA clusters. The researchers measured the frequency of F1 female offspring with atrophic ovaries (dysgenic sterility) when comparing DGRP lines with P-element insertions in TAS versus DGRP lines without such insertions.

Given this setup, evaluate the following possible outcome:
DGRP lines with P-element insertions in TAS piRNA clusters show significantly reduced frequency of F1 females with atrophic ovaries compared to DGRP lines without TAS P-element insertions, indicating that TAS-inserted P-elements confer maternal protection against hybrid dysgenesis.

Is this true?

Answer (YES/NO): NO